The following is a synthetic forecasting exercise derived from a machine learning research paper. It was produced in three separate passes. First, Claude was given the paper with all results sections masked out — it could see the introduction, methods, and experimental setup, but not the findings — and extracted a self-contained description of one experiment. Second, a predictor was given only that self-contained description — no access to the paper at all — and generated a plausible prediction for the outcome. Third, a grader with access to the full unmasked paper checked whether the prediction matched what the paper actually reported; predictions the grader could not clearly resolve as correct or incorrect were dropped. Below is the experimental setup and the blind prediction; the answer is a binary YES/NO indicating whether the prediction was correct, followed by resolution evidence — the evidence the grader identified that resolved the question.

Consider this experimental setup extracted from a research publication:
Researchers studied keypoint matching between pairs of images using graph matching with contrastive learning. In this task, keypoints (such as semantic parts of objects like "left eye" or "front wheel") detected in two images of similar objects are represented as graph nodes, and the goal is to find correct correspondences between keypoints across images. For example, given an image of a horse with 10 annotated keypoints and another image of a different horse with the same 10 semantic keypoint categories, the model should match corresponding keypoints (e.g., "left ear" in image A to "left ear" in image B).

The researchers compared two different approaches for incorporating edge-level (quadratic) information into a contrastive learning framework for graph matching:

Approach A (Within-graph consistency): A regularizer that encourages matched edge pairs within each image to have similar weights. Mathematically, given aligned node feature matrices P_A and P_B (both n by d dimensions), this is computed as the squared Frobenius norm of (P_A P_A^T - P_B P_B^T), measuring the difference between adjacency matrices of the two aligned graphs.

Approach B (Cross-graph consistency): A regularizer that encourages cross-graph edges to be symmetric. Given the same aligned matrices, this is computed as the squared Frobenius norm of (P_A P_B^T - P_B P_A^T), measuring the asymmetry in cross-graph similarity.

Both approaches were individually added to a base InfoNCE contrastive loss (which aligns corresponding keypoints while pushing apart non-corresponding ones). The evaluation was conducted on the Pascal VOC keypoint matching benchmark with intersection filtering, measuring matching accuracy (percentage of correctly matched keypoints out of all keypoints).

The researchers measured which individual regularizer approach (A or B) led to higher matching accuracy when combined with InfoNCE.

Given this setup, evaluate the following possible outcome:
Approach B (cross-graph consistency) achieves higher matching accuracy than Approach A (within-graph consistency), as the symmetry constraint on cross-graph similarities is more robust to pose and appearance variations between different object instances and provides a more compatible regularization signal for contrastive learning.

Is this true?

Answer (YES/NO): NO